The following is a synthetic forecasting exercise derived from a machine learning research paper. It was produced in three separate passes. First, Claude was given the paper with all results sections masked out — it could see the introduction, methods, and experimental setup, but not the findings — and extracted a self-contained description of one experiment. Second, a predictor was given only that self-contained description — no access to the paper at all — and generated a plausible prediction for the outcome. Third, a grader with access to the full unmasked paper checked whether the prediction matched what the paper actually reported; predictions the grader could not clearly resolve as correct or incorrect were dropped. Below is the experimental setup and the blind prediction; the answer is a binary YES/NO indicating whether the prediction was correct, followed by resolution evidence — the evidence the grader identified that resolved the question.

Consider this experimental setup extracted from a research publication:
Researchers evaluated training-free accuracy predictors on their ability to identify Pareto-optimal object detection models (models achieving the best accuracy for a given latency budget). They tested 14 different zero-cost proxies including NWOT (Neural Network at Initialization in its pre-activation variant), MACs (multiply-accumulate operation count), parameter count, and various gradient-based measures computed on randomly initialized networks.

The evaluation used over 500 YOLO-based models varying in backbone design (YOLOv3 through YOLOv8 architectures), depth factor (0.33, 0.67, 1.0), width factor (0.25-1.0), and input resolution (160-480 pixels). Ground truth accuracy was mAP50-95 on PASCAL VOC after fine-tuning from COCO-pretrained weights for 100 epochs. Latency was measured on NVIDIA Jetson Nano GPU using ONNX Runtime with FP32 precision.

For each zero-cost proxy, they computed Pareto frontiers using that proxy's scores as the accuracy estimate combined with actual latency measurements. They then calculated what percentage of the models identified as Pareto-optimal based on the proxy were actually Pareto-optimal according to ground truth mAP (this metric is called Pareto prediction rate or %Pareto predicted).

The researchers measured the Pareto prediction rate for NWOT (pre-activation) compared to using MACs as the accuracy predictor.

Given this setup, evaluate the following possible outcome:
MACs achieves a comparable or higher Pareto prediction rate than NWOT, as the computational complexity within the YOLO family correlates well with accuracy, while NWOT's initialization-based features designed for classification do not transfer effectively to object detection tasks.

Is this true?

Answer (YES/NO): NO